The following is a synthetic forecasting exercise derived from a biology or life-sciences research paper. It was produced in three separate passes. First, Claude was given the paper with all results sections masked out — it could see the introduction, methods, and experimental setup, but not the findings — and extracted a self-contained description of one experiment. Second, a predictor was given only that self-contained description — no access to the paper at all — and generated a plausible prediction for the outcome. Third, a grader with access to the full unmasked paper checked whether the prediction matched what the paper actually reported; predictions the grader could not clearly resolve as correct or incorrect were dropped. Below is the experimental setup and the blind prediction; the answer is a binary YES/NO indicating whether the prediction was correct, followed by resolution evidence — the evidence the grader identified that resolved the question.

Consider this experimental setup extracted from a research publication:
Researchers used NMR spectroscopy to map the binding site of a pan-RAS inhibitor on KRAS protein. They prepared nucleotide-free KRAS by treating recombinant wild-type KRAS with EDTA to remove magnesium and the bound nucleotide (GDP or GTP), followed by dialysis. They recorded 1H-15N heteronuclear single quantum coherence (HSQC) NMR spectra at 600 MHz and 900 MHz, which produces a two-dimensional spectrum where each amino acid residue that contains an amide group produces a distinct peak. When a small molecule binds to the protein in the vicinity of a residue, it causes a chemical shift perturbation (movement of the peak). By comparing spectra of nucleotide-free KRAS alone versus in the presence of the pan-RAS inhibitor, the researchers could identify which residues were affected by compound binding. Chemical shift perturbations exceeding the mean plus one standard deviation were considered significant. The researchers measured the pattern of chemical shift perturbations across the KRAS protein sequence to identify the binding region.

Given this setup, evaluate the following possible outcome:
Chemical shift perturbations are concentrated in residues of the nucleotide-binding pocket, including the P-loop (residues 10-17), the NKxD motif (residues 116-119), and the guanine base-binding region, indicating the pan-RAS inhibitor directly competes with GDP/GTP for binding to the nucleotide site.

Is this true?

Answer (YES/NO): YES